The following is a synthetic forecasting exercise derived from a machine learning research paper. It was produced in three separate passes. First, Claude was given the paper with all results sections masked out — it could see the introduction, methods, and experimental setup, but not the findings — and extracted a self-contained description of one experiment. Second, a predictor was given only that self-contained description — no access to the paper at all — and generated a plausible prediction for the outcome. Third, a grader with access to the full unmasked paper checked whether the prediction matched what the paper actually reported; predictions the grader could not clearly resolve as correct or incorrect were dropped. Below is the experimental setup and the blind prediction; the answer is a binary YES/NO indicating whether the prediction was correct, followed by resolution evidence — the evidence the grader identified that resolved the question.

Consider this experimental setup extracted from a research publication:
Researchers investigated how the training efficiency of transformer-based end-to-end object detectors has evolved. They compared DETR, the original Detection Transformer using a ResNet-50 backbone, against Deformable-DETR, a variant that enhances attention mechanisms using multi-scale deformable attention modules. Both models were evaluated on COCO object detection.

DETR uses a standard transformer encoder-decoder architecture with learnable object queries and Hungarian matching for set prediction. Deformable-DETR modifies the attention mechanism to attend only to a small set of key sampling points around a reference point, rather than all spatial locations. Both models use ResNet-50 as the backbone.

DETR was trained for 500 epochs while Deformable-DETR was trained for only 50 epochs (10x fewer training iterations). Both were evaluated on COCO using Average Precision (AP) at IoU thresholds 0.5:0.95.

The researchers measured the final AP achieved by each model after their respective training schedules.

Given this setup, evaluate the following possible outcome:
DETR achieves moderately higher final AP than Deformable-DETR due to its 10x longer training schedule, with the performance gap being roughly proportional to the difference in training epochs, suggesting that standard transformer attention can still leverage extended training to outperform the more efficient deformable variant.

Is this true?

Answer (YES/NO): NO